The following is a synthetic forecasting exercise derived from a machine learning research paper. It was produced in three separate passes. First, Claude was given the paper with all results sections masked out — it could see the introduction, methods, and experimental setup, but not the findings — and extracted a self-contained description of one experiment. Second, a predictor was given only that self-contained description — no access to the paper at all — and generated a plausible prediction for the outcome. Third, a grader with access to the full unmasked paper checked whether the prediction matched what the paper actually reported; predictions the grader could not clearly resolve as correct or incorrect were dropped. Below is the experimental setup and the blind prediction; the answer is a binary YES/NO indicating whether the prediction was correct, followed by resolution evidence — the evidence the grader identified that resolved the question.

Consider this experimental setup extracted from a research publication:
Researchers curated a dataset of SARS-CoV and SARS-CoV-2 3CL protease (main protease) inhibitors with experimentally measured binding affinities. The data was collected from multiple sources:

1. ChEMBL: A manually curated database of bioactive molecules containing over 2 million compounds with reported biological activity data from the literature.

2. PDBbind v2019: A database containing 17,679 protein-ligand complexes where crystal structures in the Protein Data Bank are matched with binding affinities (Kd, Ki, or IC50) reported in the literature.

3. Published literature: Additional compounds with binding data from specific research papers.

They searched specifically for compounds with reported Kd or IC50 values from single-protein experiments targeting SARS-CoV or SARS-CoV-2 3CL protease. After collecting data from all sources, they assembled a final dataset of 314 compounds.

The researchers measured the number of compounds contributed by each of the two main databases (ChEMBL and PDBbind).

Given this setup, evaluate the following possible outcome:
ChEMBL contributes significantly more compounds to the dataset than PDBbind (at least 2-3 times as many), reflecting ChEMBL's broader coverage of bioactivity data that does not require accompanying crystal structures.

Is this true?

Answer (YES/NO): YES